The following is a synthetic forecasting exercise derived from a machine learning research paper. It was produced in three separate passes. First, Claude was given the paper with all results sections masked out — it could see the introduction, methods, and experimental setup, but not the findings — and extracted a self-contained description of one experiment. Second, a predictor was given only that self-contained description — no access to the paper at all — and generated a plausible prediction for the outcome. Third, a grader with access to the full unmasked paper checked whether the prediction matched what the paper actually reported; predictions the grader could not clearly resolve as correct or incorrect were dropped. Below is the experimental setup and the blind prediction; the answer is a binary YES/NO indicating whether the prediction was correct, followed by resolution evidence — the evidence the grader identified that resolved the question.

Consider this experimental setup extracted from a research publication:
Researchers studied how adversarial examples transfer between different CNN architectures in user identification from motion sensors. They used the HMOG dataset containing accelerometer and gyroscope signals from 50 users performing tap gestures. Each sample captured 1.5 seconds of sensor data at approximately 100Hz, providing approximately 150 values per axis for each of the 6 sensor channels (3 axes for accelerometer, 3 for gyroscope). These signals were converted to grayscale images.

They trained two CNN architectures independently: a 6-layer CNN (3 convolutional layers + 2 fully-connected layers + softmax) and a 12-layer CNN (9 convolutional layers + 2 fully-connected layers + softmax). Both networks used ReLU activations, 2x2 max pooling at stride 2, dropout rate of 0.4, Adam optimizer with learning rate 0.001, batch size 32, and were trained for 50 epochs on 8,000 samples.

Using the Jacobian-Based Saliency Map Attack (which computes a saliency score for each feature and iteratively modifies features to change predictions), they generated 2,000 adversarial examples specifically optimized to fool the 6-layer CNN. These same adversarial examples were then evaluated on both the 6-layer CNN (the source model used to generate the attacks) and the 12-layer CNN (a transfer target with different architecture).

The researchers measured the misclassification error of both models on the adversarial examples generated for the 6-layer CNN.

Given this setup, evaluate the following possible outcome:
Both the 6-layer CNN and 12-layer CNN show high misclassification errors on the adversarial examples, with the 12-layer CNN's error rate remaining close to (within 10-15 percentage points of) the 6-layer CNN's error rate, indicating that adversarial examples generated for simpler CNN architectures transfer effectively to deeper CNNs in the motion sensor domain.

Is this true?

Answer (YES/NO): NO